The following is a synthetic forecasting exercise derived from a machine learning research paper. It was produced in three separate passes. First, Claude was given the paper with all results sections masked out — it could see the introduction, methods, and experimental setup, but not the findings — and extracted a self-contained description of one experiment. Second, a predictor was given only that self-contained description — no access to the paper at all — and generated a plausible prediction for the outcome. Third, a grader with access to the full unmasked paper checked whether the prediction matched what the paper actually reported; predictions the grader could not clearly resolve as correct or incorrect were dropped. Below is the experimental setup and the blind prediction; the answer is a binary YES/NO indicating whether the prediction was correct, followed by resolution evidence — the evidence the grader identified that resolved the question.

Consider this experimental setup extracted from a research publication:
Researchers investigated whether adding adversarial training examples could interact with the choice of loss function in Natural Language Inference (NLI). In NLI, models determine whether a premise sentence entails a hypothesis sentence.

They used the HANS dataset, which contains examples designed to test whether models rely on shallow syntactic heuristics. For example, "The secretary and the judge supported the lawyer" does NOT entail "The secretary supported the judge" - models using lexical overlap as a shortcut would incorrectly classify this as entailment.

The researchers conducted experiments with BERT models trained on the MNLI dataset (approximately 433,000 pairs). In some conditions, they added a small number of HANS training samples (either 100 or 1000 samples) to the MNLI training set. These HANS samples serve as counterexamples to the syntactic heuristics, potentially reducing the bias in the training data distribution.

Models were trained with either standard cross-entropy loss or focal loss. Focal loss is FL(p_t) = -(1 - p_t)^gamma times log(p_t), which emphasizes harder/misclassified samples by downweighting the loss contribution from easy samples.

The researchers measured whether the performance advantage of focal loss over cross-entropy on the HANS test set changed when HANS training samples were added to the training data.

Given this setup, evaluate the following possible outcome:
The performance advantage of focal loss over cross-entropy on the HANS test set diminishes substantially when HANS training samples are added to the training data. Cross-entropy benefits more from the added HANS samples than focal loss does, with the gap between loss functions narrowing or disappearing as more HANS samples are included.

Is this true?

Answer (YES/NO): YES